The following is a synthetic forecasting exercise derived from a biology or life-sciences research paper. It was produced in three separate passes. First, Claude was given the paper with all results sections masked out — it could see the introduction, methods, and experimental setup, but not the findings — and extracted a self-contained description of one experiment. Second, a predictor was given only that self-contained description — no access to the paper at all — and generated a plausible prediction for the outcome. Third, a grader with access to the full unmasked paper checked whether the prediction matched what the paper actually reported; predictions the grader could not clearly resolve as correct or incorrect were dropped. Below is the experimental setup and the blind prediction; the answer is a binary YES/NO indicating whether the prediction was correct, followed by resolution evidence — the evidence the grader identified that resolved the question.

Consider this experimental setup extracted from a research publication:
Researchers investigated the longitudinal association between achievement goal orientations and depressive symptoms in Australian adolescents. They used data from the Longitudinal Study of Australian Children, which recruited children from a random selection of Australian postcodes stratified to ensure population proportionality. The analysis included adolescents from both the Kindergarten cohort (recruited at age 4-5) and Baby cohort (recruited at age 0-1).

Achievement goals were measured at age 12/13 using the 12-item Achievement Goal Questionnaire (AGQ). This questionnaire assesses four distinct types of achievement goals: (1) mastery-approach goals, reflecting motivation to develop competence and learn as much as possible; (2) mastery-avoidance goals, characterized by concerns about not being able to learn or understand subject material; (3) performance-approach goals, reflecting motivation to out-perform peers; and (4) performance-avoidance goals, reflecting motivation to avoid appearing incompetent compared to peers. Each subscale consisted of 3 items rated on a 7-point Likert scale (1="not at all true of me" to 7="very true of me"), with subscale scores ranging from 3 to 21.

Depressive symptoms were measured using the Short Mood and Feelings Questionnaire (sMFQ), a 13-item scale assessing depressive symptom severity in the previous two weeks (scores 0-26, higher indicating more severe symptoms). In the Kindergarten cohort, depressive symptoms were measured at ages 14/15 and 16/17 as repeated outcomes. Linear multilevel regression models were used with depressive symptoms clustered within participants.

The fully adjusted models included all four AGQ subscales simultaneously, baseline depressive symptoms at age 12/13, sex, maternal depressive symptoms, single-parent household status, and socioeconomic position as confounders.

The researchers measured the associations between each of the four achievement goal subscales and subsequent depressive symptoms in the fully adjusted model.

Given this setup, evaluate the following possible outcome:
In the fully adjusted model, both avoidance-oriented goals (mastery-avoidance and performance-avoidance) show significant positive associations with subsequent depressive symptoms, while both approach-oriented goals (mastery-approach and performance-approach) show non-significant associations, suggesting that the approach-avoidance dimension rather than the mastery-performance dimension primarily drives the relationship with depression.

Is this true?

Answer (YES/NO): NO